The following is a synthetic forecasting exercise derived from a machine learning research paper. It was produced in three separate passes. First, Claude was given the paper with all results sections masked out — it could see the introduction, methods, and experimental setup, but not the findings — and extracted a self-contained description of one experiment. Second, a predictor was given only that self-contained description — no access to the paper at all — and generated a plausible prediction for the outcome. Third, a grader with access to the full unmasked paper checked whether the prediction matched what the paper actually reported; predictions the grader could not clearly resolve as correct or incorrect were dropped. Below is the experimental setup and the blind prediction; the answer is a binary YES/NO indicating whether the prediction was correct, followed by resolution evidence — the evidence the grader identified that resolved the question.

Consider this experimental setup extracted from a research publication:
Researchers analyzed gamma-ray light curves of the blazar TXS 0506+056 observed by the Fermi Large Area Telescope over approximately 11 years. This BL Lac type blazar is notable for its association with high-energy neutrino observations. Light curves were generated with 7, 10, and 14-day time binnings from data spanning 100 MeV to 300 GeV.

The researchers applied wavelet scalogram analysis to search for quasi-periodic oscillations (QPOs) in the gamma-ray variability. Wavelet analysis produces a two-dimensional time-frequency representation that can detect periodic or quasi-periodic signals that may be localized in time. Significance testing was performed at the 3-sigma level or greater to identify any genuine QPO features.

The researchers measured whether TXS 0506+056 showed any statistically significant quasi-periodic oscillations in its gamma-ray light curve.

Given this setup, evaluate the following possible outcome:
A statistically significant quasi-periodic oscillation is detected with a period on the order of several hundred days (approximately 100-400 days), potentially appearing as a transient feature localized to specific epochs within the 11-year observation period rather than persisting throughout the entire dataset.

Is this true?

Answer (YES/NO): NO